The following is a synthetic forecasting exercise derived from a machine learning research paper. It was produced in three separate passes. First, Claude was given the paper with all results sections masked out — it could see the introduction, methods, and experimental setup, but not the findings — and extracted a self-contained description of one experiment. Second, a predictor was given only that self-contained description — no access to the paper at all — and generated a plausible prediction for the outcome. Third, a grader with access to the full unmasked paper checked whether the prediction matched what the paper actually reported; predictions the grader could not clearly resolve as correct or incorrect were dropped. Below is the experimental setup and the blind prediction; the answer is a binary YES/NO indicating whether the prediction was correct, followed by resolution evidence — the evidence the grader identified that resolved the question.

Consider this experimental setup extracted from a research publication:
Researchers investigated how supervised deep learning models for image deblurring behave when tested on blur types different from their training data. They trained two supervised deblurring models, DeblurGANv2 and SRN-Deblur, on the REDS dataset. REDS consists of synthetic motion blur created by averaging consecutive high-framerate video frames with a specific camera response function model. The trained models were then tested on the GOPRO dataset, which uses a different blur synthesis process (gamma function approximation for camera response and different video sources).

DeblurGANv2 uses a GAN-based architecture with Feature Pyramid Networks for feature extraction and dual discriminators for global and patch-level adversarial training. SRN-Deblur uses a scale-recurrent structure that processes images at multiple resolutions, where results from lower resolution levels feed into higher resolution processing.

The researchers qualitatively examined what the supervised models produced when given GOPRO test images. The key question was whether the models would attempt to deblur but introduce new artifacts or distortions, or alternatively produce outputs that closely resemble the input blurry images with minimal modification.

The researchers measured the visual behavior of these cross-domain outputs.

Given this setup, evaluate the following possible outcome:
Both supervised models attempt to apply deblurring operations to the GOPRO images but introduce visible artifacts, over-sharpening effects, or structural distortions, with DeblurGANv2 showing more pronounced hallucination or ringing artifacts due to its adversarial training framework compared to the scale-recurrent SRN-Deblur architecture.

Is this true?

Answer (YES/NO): NO